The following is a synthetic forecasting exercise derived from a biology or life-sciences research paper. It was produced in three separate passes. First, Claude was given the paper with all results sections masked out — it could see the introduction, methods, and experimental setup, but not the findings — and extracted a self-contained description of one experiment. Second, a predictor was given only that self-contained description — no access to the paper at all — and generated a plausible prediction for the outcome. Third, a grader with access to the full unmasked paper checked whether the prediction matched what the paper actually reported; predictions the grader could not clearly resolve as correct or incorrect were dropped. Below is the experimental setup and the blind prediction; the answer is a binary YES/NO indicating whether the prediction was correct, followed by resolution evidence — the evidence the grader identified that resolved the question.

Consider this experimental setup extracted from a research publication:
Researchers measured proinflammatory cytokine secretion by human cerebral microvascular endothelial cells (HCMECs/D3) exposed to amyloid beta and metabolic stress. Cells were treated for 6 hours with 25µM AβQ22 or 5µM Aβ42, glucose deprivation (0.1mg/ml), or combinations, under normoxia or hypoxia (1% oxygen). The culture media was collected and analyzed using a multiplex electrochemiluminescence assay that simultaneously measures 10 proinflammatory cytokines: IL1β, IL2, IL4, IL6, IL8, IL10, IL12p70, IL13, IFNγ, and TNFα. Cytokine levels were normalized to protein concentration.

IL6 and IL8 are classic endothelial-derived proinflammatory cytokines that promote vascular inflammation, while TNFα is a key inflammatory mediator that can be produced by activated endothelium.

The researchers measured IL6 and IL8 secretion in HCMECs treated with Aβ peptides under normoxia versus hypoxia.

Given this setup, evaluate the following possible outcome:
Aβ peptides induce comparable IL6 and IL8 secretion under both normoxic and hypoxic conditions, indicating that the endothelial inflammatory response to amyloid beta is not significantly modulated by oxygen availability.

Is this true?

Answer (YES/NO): NO